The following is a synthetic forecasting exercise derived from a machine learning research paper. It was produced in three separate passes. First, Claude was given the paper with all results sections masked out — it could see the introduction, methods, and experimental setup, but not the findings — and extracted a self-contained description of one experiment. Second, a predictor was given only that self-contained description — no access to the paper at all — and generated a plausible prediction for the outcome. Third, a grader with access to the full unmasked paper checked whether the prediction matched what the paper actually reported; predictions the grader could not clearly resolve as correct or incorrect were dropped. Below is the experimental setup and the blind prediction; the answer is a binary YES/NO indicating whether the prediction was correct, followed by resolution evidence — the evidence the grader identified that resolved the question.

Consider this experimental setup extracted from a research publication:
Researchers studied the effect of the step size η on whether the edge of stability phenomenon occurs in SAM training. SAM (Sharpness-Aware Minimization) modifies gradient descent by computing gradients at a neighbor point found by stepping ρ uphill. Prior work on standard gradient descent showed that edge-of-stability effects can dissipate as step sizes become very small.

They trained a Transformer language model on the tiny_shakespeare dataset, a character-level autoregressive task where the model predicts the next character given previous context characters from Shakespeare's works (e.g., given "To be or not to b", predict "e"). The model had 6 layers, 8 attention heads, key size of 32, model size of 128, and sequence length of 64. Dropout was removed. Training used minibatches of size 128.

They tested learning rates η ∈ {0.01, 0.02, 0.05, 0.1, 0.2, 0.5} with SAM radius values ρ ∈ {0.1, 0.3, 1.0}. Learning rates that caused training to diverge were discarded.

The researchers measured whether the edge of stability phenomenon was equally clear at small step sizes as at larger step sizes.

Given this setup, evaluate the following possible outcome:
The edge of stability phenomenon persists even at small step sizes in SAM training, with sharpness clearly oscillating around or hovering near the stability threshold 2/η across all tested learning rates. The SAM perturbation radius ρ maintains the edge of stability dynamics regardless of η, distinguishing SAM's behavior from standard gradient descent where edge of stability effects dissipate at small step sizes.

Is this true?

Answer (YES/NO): NO